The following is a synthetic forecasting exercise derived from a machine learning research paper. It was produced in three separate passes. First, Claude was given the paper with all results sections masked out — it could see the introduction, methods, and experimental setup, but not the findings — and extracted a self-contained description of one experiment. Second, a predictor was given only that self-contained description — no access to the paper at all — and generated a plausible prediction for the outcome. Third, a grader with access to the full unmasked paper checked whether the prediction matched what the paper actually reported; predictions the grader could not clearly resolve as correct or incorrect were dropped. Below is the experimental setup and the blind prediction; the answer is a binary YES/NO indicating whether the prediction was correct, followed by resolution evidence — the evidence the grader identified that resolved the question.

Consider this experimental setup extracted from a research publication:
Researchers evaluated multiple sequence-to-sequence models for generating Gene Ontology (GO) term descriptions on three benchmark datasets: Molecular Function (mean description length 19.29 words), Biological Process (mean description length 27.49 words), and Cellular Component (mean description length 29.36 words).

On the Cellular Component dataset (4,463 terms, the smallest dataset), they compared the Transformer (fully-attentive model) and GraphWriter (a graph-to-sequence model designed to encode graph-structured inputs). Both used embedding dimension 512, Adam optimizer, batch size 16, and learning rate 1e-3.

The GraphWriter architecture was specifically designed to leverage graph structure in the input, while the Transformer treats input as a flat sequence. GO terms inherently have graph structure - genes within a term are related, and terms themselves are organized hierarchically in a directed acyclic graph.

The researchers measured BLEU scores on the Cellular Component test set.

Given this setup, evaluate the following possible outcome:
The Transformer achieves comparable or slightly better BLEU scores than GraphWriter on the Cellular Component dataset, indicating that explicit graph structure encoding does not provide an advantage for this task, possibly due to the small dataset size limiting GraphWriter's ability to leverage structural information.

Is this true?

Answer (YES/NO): YES